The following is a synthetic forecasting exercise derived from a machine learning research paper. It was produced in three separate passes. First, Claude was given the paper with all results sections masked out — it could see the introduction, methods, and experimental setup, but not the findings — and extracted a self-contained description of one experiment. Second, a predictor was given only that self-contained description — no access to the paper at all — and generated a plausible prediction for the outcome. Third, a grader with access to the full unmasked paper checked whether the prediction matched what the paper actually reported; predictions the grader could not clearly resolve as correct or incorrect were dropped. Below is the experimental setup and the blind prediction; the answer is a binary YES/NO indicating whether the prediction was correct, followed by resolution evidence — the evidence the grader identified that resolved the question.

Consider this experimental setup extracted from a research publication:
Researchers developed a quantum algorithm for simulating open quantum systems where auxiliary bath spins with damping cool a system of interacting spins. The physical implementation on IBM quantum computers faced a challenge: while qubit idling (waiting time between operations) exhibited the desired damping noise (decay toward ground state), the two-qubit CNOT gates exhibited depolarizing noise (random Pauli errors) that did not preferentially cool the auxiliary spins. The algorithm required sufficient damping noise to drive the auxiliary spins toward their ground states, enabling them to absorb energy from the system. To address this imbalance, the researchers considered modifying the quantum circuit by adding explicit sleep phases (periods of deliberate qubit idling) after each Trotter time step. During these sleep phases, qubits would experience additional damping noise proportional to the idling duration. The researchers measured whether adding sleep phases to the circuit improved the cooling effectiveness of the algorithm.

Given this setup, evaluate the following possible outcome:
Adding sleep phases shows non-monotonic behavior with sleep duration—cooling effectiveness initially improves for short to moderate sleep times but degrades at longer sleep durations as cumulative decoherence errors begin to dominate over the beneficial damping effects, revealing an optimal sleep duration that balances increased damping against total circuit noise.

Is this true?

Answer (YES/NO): YES